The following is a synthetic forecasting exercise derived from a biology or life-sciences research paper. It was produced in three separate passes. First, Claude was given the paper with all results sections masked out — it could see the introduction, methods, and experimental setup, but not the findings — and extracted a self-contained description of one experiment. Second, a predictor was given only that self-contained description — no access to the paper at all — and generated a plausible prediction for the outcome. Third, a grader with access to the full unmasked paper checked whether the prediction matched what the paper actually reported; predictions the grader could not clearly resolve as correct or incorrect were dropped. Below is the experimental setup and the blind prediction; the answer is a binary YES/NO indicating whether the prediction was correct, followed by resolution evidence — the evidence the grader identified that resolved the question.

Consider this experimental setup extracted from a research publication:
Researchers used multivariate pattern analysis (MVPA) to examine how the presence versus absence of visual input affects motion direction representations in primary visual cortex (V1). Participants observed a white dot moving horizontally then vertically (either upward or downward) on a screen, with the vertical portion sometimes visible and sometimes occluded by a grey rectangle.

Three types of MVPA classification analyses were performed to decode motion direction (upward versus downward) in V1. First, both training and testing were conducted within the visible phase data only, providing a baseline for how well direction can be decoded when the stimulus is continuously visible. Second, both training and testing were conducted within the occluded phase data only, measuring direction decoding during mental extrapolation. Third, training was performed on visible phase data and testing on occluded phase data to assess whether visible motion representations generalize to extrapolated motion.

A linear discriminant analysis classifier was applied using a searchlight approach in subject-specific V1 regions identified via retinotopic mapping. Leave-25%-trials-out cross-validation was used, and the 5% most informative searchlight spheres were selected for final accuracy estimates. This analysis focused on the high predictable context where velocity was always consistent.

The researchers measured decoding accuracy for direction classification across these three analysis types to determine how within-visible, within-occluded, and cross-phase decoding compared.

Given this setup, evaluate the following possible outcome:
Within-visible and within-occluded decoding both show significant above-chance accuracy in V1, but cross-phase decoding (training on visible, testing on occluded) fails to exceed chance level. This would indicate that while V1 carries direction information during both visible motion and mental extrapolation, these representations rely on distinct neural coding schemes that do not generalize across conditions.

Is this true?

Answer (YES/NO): NO